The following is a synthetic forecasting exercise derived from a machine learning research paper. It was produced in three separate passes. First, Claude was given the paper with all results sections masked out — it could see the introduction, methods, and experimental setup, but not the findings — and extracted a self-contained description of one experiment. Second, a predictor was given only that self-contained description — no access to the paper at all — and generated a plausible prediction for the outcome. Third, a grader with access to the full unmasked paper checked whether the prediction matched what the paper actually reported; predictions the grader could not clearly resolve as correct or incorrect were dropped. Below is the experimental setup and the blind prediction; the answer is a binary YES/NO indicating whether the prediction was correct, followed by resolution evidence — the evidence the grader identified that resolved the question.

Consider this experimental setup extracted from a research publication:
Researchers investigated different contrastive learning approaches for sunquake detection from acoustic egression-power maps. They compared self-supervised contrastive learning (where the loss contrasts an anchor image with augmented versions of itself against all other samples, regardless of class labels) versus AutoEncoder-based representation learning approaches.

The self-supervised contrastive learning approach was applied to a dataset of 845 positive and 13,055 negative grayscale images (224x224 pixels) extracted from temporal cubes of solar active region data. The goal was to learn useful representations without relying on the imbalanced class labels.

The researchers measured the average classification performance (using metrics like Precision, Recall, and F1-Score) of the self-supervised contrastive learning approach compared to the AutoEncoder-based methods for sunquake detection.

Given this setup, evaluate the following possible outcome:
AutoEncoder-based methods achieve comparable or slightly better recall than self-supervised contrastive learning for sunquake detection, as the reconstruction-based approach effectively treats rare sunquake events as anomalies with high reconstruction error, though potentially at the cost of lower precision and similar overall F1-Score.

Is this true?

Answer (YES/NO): NO